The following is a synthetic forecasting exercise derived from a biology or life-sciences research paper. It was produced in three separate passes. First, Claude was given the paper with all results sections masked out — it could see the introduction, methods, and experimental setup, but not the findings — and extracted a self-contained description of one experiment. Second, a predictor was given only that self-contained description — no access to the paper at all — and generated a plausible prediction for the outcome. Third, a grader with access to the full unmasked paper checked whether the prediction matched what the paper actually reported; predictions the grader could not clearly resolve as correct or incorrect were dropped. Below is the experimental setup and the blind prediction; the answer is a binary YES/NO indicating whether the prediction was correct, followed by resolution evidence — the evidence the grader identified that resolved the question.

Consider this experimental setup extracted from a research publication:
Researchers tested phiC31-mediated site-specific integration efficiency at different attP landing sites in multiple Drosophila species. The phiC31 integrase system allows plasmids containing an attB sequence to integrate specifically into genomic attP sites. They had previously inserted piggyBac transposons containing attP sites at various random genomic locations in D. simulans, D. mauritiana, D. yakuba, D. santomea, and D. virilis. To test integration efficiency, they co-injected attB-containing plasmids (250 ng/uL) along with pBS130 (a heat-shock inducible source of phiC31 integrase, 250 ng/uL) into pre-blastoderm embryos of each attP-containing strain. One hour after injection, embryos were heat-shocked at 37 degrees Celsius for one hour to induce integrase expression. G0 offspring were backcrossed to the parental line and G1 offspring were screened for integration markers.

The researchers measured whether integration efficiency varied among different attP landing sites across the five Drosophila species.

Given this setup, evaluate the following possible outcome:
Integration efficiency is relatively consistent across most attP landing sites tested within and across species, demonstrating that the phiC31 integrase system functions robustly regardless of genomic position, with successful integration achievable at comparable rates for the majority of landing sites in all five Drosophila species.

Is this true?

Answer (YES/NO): NO